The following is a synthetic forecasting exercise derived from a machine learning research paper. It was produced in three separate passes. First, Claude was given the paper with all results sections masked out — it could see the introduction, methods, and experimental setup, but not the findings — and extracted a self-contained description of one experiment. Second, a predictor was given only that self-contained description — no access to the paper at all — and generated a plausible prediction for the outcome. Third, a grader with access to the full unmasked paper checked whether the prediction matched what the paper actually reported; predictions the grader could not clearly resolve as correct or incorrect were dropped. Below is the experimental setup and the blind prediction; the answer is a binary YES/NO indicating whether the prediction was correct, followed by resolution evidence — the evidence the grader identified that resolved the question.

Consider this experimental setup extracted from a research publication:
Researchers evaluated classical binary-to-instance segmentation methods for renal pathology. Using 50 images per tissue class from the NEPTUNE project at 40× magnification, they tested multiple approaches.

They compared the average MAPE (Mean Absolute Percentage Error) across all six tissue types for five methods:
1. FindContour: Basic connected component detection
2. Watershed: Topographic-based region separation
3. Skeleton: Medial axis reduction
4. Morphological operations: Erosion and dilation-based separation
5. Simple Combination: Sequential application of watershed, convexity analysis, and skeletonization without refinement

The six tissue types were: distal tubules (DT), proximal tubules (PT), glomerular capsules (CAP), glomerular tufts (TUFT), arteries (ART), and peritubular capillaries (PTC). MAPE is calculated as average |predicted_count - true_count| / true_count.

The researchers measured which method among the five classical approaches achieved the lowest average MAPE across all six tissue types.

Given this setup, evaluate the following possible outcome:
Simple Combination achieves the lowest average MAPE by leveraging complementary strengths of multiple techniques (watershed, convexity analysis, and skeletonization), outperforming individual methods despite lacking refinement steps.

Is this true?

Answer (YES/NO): NO